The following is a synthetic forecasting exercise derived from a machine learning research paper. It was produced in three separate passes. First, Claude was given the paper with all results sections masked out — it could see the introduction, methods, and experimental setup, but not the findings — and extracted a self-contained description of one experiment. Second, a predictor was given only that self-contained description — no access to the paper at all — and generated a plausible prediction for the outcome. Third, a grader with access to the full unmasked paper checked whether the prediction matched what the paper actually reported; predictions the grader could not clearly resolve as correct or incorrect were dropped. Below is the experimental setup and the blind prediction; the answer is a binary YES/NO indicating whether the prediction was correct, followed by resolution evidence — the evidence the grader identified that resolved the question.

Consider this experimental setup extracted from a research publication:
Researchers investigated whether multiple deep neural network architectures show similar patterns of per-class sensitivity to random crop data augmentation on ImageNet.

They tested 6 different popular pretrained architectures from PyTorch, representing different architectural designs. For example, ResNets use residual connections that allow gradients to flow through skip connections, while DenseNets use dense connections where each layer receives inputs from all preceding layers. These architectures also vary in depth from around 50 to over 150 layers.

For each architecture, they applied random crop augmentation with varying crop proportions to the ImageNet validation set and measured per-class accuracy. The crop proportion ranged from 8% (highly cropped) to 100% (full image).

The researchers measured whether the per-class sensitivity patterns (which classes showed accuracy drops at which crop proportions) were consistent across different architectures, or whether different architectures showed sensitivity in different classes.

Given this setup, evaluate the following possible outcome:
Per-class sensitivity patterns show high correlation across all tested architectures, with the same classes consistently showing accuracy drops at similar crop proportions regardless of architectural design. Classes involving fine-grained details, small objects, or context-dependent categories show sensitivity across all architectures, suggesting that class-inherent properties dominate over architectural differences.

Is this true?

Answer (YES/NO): YES